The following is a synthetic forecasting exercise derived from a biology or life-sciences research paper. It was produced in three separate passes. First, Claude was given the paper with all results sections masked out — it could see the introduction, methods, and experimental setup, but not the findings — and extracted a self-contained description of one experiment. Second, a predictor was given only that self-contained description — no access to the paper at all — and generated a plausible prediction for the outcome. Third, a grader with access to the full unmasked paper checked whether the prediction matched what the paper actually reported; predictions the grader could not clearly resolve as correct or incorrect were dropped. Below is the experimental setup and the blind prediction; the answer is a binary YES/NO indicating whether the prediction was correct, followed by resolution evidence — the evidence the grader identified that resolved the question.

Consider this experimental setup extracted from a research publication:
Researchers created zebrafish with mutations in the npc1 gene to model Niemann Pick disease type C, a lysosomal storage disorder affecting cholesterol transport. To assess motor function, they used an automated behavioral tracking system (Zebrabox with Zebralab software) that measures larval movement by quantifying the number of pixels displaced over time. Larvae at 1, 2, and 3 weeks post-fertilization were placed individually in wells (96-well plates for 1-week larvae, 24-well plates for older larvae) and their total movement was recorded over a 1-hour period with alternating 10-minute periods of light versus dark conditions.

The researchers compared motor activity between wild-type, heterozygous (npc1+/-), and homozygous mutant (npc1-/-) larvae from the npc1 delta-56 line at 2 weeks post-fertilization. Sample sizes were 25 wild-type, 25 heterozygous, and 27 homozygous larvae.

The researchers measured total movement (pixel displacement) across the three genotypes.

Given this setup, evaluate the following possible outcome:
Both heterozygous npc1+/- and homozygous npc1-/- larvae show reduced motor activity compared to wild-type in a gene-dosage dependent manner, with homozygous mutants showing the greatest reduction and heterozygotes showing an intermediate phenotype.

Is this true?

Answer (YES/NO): NO